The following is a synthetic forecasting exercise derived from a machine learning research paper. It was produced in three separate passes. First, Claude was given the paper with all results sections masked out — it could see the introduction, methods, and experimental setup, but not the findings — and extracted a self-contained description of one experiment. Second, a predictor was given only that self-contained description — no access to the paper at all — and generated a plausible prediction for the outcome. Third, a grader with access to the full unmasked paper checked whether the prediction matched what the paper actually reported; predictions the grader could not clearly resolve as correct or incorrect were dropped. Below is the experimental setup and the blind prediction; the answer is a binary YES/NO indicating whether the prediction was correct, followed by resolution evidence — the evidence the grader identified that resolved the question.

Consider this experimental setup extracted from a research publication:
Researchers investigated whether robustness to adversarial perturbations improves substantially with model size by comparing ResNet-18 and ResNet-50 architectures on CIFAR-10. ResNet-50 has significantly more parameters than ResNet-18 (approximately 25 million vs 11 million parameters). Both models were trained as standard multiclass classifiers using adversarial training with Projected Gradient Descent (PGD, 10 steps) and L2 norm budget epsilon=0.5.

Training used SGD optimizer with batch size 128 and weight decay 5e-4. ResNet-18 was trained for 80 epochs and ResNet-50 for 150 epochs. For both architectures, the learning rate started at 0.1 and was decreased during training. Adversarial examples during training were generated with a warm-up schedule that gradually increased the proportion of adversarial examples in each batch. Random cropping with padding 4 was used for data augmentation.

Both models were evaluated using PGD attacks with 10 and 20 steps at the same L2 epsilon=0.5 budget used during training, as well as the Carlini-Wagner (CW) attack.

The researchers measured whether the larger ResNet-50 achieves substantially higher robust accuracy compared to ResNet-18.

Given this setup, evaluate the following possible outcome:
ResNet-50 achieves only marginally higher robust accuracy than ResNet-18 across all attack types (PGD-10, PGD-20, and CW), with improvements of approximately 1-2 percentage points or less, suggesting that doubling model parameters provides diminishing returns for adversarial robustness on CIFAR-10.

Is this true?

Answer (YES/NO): NO